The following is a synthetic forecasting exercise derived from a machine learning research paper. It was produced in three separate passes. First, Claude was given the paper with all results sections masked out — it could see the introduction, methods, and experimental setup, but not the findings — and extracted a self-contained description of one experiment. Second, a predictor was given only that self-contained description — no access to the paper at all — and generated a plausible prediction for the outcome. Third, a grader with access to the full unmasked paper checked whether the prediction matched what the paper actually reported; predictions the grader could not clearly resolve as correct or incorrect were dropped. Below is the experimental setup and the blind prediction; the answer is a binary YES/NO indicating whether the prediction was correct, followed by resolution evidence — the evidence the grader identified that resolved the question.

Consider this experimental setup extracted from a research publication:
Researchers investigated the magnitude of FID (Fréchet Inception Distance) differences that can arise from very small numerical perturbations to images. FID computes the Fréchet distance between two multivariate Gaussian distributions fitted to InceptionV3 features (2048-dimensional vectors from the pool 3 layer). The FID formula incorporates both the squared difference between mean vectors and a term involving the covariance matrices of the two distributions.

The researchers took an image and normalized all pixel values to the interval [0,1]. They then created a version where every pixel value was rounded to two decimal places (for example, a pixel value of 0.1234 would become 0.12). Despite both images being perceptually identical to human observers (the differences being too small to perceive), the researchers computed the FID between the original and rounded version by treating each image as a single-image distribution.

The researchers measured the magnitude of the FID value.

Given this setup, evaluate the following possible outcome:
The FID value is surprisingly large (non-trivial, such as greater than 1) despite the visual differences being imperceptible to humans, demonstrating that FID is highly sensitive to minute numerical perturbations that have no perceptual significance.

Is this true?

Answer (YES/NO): YES